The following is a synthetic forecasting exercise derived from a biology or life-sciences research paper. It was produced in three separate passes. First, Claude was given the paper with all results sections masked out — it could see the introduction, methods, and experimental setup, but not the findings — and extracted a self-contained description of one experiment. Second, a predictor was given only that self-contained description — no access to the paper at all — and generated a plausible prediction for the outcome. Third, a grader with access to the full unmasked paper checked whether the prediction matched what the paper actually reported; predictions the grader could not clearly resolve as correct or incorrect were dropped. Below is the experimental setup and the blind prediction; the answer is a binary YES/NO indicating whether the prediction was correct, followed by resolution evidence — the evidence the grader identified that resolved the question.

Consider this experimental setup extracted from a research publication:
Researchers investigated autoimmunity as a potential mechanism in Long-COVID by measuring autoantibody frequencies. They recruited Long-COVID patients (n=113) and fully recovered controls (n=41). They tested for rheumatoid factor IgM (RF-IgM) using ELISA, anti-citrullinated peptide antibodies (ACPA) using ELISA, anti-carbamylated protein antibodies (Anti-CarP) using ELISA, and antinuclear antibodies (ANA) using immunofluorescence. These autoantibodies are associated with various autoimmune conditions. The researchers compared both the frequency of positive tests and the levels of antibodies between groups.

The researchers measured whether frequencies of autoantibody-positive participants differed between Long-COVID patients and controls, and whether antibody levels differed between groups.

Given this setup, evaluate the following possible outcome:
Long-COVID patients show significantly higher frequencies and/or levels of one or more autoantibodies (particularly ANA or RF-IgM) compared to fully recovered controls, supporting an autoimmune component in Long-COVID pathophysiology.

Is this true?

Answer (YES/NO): NO